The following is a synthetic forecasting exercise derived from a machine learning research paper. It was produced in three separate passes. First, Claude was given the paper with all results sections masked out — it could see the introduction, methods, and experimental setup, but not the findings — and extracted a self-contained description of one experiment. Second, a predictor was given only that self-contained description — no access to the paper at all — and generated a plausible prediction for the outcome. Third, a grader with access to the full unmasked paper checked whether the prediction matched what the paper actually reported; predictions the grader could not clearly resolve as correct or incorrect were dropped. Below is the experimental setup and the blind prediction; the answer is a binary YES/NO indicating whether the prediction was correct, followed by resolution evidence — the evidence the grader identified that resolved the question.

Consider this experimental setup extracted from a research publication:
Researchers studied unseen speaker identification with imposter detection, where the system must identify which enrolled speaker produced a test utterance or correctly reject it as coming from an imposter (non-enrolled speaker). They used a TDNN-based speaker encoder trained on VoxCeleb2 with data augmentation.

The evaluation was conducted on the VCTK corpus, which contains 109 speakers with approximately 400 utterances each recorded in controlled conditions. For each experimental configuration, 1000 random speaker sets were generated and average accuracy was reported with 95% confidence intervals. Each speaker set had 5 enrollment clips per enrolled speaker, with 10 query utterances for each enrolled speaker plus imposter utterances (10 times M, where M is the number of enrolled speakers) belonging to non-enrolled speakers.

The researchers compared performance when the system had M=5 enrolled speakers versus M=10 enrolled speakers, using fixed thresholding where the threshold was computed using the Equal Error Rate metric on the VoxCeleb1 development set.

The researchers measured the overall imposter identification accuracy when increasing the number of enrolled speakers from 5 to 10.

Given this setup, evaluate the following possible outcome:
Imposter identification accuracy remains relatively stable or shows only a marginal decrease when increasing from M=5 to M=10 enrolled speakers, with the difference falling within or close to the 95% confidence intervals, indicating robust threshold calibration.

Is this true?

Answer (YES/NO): NO